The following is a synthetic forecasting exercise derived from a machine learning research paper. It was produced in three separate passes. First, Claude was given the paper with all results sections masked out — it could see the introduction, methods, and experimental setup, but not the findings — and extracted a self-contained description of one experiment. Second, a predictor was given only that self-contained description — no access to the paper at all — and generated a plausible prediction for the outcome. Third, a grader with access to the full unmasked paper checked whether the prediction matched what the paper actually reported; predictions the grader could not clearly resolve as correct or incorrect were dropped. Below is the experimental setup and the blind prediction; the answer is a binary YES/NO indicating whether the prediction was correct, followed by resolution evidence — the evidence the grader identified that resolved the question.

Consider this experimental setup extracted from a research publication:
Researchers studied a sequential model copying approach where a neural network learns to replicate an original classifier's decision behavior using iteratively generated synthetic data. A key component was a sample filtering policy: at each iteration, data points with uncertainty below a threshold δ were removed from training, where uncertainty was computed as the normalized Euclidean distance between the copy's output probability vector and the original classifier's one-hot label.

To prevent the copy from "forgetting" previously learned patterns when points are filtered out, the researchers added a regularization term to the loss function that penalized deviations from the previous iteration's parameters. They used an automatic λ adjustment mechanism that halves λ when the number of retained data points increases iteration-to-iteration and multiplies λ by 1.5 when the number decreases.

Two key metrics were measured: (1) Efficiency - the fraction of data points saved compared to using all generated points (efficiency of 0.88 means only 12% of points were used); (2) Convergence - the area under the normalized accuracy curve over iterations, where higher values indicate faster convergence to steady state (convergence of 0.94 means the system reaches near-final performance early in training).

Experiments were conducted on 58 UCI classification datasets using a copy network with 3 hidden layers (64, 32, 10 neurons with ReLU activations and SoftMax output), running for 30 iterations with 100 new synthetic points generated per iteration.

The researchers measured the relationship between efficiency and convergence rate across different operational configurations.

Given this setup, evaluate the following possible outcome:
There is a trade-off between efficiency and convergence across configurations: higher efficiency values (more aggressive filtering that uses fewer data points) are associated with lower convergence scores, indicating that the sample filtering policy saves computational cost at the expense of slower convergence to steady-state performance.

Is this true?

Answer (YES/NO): YES